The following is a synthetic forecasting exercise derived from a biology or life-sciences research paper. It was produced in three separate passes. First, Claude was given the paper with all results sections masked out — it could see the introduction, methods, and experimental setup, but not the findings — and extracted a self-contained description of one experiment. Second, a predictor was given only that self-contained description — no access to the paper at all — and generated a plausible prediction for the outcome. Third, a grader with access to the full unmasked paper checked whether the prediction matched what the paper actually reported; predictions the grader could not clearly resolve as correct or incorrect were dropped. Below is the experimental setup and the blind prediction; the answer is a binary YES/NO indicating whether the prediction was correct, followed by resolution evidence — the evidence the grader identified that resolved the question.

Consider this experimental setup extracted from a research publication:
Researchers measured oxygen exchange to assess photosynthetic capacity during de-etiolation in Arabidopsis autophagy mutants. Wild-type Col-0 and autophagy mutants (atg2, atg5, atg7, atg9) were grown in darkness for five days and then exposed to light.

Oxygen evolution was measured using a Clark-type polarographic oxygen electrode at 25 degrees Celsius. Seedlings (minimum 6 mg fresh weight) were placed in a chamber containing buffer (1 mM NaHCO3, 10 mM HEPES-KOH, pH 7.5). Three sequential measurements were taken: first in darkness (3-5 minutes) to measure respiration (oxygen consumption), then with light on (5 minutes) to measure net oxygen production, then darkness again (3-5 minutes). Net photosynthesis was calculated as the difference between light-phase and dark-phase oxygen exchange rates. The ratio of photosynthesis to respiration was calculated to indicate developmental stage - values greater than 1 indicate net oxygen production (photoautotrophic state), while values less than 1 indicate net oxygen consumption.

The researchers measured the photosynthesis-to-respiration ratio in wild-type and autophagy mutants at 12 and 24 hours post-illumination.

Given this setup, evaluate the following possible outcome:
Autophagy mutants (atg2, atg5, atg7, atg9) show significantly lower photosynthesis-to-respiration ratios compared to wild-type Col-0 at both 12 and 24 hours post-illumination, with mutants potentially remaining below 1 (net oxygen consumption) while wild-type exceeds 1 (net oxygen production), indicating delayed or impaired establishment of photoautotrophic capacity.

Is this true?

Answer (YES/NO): NO